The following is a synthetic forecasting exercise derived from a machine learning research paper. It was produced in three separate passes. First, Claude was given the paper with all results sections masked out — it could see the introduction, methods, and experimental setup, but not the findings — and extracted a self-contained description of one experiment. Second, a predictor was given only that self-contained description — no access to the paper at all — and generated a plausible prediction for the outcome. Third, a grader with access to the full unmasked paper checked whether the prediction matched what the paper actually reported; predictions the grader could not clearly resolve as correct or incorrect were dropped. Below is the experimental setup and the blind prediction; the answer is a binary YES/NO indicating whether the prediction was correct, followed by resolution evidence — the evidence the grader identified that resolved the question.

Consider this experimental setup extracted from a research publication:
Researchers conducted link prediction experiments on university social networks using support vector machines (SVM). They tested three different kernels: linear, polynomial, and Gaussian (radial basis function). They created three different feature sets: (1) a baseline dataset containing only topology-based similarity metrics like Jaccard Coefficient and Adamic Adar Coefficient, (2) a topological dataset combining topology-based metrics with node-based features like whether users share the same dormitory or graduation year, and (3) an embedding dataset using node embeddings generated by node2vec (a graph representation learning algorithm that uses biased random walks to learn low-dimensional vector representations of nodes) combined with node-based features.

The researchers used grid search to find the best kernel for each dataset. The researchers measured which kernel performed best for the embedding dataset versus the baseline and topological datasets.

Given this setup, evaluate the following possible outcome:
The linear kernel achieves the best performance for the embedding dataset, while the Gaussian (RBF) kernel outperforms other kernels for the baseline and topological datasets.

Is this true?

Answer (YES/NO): NO